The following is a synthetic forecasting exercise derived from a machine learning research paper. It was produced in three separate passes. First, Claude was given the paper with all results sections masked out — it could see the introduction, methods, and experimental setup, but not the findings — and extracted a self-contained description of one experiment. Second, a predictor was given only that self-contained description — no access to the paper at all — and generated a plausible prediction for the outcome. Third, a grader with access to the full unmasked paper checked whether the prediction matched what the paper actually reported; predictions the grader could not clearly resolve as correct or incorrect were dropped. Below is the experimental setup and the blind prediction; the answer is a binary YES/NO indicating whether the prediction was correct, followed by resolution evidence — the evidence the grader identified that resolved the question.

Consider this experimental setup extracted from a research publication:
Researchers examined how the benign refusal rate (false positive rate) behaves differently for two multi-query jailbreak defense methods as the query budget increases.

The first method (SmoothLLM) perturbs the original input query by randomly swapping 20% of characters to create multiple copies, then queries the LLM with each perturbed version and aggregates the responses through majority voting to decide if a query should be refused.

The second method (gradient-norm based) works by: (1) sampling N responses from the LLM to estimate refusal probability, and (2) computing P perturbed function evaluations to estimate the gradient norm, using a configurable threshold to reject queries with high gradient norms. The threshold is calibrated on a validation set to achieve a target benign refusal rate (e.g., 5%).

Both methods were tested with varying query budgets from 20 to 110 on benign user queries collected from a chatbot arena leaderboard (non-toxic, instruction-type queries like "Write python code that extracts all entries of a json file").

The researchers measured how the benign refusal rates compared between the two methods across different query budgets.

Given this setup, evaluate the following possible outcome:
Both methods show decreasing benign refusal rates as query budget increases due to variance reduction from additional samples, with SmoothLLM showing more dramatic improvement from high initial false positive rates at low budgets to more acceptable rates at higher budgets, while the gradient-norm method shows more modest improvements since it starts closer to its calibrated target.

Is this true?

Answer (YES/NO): NO